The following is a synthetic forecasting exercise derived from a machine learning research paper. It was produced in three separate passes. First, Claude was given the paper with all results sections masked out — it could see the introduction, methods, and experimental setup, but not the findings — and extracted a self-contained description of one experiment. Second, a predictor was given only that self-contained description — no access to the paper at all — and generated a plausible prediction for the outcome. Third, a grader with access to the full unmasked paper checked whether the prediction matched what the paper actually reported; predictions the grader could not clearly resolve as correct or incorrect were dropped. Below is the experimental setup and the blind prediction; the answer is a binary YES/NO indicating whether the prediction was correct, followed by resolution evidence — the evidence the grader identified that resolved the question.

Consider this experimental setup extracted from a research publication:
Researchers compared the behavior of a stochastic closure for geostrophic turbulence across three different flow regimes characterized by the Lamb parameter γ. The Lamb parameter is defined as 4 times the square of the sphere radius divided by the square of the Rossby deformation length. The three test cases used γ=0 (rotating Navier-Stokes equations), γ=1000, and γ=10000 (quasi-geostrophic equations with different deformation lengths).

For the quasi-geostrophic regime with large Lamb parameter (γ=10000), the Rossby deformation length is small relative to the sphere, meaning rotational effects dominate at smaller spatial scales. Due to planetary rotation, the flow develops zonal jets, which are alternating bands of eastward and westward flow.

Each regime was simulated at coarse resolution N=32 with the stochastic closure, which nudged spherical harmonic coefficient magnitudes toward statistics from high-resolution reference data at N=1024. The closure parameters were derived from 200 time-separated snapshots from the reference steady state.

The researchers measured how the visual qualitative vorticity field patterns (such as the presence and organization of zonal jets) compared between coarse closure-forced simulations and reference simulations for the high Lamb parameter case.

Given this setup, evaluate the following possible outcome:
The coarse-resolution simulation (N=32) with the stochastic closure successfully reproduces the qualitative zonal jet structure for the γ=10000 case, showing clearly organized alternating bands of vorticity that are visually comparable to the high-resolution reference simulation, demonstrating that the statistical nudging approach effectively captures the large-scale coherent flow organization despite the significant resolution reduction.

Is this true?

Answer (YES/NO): NO